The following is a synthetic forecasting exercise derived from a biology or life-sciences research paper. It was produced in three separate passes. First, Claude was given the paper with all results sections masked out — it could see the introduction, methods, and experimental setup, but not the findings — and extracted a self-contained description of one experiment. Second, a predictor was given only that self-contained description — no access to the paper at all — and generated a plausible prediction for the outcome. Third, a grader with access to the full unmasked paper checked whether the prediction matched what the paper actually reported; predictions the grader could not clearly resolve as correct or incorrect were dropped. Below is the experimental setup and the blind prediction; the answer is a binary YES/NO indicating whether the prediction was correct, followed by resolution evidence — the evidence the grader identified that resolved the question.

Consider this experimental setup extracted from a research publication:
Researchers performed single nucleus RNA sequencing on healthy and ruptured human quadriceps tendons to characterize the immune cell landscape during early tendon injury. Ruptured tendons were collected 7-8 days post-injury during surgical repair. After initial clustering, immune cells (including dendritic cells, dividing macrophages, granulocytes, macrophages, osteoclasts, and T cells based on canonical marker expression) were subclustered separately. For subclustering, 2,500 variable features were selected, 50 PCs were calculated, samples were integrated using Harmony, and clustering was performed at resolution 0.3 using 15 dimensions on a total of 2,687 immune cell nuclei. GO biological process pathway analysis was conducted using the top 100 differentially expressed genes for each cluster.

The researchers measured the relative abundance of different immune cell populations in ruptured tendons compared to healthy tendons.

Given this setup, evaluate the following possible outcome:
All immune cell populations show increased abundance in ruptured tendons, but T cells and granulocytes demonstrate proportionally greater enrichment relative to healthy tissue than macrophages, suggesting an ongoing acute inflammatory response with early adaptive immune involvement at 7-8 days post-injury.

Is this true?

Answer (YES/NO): NO